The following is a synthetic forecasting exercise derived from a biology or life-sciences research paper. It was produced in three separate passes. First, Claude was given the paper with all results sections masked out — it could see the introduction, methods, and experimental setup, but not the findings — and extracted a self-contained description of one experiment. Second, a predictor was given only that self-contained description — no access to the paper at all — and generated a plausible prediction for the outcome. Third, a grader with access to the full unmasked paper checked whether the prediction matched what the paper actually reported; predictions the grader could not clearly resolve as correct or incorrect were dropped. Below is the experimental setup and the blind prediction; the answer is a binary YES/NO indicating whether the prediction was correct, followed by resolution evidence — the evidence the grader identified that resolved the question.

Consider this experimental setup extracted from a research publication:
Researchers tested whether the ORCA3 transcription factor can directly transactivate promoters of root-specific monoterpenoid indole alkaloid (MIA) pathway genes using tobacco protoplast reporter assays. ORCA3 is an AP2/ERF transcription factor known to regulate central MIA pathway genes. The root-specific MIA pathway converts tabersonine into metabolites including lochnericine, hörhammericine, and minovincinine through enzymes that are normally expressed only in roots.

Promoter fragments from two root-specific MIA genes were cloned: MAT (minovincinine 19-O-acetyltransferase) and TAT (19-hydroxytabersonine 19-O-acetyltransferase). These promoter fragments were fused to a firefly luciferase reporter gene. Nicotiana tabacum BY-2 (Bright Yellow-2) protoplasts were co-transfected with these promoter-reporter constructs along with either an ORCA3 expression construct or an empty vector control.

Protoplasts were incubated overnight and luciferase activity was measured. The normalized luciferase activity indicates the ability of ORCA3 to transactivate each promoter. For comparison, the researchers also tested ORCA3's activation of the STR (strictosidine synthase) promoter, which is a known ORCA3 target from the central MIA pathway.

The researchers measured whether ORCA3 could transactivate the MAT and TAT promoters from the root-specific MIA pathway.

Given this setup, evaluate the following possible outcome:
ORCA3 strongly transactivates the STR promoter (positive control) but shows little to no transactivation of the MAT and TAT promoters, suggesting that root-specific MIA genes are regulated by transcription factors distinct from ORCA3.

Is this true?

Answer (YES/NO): NO